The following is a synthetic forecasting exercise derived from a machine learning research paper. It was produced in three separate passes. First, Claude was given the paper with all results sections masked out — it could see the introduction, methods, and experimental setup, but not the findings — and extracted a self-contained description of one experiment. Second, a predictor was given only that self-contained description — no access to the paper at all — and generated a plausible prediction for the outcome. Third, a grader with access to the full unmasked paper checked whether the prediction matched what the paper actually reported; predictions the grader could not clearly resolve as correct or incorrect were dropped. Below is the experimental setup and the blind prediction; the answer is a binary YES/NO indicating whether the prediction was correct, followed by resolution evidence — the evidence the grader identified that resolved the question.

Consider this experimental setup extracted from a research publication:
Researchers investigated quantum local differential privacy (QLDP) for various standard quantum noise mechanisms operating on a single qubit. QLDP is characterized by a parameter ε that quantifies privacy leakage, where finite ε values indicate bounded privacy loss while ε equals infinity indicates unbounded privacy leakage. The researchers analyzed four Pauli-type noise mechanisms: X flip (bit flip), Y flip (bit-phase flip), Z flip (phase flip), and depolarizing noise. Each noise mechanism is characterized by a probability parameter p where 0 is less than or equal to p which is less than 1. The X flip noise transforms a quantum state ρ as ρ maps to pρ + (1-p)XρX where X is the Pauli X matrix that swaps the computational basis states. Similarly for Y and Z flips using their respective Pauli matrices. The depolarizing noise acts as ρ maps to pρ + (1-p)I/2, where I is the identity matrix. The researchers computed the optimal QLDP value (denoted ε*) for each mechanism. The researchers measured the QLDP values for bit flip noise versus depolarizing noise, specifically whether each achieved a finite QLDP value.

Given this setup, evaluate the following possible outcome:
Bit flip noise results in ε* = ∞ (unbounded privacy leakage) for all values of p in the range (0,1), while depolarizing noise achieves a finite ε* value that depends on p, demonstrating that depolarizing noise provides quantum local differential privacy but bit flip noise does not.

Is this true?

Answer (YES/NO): YES